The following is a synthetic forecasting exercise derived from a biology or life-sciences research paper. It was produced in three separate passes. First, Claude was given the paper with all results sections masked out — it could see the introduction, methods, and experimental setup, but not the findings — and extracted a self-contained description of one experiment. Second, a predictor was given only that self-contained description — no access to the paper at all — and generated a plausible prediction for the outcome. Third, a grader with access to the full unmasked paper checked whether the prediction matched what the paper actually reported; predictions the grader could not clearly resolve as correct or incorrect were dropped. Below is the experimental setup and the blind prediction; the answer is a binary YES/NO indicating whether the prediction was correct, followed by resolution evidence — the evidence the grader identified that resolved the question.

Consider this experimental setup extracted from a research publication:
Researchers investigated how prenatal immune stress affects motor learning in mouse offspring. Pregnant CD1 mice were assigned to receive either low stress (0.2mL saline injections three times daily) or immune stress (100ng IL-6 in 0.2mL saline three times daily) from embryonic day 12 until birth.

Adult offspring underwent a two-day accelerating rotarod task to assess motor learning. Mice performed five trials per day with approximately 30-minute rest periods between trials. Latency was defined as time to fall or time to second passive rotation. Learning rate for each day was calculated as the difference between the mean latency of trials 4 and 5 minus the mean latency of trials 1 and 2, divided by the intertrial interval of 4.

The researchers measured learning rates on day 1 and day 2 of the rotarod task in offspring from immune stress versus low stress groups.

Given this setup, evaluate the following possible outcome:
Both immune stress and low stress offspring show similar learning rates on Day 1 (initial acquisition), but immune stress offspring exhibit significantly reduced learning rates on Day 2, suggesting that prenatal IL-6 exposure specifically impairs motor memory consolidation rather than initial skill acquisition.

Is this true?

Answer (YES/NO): NO